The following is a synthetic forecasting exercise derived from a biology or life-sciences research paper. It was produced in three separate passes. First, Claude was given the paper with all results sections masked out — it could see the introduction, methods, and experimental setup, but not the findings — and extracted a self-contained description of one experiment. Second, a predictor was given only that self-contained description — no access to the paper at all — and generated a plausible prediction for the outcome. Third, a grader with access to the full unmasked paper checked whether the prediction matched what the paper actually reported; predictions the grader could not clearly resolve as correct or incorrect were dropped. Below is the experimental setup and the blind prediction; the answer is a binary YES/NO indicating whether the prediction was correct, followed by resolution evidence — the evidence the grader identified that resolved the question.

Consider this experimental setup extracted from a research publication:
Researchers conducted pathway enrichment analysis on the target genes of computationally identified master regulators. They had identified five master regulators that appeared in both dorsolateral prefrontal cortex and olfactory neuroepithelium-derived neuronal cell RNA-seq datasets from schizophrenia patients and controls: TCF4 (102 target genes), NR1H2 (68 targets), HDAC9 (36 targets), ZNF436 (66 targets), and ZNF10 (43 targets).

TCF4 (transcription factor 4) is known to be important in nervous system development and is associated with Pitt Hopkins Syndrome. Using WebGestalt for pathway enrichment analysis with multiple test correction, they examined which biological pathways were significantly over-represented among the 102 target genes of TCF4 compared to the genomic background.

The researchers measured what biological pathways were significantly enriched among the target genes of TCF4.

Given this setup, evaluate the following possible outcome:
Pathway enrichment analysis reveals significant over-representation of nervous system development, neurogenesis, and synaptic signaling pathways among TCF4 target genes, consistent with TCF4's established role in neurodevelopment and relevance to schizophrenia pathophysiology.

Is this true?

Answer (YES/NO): NO